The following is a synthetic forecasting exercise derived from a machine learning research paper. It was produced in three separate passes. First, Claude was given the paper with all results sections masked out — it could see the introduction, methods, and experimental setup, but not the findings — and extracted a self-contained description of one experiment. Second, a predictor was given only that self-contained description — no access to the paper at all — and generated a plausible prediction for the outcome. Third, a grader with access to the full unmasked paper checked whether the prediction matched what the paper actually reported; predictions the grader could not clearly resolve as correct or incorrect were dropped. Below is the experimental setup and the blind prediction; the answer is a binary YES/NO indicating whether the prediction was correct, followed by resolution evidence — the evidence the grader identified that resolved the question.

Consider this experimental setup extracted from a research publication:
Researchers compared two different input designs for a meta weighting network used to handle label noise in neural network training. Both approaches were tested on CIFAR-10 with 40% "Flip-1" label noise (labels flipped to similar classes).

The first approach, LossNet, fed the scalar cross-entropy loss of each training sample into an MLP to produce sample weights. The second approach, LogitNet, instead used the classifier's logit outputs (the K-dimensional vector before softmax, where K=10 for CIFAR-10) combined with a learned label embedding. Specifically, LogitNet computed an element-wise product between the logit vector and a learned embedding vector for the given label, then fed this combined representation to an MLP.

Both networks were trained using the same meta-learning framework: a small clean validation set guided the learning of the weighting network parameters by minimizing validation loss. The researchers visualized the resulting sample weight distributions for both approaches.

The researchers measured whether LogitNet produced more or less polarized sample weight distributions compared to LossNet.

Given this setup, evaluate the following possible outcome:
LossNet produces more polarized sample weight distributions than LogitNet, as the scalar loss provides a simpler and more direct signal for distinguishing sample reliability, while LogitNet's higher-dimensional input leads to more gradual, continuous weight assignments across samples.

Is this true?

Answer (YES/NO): YES